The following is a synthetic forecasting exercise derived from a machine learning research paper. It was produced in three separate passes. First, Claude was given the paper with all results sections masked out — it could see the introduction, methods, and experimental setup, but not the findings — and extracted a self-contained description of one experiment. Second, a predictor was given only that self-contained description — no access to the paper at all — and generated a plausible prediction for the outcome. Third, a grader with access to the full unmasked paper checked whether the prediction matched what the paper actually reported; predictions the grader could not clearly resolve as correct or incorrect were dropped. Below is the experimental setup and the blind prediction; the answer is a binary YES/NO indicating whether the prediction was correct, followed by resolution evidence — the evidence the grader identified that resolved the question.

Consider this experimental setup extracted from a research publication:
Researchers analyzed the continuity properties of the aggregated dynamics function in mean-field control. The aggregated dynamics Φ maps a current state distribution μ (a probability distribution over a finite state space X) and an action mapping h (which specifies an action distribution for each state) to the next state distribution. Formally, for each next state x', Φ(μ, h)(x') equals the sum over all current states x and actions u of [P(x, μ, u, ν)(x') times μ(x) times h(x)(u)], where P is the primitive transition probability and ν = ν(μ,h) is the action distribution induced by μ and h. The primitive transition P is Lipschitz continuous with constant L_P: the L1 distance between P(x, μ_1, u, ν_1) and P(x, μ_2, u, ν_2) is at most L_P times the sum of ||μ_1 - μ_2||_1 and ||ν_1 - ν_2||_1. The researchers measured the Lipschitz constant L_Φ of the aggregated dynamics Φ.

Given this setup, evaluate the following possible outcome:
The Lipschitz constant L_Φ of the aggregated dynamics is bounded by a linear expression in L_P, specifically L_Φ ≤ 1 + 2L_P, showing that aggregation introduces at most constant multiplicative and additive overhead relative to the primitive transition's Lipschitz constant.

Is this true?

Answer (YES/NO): YES